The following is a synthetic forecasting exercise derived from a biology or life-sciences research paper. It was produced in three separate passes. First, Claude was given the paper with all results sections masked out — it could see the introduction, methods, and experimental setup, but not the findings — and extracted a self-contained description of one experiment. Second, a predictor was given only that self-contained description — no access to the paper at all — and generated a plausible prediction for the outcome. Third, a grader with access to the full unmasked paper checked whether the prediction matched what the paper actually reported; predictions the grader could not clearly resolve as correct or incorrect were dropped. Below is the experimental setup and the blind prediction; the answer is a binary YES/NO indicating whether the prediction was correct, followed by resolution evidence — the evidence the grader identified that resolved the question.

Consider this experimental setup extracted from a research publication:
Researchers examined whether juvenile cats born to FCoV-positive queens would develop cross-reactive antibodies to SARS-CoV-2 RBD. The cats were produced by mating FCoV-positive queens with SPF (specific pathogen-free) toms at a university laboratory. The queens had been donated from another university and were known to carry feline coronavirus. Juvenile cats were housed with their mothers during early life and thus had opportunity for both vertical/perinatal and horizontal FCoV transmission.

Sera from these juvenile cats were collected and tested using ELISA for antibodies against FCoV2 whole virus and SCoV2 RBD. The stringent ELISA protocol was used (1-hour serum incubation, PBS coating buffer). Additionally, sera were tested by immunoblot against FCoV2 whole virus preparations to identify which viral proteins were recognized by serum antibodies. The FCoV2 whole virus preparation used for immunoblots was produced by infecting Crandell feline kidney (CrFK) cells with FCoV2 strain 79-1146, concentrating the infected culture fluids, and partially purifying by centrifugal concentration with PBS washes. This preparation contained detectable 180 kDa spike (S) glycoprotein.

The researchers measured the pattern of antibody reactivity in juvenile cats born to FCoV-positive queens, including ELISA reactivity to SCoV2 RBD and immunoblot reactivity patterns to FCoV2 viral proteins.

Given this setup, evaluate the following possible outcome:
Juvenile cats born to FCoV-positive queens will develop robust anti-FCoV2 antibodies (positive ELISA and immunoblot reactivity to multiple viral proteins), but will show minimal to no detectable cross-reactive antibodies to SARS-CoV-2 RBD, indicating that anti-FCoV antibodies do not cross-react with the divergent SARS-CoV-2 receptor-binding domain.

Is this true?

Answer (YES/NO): NO